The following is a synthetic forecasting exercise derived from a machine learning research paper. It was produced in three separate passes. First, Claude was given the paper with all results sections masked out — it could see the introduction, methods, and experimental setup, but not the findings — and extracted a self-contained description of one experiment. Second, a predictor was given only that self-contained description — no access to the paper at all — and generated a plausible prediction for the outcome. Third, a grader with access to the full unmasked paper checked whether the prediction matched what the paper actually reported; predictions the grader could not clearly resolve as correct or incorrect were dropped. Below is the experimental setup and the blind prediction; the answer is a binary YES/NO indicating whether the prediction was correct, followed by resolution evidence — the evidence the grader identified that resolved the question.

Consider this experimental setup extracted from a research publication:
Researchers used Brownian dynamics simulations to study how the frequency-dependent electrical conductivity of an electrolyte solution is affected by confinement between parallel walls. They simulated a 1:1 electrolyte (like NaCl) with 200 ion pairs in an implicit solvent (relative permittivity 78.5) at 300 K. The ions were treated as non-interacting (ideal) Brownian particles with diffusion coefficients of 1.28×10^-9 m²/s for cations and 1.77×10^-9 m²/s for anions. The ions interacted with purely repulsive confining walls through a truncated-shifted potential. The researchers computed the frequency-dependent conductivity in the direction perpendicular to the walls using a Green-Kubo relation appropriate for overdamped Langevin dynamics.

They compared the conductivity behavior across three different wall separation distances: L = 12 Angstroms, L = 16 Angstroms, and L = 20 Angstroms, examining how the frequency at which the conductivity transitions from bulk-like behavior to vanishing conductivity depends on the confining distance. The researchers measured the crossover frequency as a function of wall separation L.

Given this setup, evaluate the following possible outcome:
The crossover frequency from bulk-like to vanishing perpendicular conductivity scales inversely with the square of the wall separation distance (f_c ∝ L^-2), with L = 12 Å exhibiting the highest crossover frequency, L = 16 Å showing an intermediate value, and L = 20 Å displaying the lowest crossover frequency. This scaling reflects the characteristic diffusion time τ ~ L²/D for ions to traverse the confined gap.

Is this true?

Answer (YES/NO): NO